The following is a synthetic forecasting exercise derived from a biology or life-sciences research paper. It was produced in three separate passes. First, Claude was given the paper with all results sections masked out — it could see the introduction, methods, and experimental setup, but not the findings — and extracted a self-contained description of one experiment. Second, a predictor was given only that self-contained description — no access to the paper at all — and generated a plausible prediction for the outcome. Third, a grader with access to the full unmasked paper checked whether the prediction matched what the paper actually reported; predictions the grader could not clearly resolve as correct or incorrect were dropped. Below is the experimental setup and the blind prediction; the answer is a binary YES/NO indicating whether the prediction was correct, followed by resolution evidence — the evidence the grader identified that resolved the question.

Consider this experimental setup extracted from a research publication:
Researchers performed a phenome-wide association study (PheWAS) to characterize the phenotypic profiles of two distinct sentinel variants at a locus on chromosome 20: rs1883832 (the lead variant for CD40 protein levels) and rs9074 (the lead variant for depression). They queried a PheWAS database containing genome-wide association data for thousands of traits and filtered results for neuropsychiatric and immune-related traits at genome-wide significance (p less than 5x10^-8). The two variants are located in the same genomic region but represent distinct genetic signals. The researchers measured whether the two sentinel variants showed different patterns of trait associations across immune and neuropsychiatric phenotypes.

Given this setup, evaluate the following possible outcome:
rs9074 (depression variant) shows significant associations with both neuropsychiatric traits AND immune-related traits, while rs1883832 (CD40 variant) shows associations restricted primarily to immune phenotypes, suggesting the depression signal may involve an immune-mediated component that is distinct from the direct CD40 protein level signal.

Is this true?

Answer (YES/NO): NO